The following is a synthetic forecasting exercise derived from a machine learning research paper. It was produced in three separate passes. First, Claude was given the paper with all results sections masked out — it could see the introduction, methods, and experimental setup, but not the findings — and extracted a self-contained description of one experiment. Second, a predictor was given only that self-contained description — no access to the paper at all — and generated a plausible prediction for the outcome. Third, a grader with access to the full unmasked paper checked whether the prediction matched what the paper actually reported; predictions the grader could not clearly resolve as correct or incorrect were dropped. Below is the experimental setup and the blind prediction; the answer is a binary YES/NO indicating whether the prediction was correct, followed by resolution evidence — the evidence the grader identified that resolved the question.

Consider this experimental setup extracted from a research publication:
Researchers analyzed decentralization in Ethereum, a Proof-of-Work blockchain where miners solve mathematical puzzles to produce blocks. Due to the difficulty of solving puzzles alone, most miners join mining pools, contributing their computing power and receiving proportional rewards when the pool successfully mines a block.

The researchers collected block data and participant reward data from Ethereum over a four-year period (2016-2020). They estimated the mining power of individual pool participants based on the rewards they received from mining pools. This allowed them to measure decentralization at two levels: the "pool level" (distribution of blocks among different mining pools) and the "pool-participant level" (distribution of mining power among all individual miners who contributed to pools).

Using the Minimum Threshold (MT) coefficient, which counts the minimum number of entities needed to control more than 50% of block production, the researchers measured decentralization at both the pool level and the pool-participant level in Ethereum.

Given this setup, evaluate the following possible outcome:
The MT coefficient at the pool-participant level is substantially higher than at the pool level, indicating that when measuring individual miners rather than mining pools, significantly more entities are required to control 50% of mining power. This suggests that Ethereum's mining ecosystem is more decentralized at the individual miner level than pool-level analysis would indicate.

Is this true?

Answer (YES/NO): YES